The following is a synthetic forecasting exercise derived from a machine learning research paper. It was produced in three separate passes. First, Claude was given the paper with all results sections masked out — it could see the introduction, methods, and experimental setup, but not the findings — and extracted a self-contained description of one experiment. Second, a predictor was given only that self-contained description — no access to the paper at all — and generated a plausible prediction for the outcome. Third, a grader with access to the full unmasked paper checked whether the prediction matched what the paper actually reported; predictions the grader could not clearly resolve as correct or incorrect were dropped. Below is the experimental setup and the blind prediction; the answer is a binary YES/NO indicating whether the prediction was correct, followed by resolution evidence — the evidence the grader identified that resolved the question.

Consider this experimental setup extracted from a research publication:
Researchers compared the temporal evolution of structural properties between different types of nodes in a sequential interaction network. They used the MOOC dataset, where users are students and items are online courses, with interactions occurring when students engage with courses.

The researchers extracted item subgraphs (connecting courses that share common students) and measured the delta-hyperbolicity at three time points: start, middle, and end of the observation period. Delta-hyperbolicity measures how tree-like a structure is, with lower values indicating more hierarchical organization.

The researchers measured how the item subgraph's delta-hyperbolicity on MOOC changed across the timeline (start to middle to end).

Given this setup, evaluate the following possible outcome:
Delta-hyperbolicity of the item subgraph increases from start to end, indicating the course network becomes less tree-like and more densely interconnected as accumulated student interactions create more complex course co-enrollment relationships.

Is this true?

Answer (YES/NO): NO